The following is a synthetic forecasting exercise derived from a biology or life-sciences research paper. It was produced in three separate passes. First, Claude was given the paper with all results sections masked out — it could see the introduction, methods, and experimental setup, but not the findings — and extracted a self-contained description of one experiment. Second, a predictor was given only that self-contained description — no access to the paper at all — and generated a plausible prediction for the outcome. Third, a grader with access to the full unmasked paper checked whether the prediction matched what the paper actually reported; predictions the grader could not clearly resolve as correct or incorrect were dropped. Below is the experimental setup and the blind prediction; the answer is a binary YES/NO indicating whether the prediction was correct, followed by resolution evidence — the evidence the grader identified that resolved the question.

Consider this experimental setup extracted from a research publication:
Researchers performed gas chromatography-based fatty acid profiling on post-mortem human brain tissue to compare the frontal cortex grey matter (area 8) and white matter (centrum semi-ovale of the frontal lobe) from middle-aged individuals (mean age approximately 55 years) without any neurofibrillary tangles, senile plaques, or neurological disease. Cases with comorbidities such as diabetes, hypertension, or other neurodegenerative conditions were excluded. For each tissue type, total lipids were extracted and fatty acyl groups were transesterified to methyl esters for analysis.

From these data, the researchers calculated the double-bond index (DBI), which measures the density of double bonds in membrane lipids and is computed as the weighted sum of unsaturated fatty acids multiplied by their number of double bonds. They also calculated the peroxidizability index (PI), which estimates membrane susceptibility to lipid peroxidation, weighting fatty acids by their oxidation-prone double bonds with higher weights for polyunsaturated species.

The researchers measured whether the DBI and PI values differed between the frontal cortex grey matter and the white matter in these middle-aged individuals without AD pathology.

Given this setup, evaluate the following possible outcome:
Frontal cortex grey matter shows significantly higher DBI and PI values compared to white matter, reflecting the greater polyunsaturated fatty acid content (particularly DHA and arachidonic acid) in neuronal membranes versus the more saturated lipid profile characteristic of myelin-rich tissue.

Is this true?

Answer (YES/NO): YES